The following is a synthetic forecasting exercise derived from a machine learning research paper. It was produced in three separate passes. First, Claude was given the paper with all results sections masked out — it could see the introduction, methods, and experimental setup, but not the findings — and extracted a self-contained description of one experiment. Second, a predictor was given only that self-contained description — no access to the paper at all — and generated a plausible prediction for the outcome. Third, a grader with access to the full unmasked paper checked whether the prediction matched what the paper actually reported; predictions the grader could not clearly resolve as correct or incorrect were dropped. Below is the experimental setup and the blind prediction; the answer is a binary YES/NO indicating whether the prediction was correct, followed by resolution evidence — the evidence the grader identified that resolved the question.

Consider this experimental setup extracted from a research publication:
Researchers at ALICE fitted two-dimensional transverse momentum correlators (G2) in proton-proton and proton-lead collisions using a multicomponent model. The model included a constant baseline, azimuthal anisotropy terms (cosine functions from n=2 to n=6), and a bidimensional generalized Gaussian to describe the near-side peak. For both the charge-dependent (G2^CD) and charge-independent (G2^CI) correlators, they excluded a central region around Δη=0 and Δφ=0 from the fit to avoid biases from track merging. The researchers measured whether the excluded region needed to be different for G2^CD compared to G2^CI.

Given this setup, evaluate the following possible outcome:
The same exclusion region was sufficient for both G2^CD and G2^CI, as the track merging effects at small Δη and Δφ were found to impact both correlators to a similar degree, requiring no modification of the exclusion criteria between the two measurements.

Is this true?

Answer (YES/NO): NO